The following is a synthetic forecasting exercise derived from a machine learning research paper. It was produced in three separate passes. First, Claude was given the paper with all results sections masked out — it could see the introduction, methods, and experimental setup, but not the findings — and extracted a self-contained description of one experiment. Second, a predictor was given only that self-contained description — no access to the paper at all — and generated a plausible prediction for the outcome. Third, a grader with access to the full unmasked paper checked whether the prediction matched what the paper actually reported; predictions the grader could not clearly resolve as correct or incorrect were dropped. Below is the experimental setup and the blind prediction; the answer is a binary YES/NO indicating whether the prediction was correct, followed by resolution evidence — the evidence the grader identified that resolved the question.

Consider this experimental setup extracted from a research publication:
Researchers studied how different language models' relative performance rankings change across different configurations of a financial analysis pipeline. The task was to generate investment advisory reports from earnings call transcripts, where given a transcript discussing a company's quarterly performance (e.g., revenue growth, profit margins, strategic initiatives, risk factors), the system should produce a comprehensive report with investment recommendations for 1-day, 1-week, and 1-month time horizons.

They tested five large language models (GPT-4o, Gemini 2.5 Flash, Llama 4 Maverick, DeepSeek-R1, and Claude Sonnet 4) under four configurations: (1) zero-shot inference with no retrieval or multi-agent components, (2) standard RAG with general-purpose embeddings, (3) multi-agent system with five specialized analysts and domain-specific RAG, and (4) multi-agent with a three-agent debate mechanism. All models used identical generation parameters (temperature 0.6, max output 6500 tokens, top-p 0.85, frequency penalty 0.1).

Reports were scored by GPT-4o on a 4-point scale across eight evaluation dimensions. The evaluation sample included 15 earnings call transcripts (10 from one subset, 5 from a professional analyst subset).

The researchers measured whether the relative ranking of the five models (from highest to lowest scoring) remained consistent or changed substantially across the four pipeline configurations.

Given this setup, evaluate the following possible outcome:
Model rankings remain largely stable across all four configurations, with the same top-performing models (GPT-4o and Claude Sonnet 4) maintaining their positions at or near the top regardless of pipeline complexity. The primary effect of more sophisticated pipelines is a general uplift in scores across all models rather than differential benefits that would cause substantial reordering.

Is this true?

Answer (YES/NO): YES